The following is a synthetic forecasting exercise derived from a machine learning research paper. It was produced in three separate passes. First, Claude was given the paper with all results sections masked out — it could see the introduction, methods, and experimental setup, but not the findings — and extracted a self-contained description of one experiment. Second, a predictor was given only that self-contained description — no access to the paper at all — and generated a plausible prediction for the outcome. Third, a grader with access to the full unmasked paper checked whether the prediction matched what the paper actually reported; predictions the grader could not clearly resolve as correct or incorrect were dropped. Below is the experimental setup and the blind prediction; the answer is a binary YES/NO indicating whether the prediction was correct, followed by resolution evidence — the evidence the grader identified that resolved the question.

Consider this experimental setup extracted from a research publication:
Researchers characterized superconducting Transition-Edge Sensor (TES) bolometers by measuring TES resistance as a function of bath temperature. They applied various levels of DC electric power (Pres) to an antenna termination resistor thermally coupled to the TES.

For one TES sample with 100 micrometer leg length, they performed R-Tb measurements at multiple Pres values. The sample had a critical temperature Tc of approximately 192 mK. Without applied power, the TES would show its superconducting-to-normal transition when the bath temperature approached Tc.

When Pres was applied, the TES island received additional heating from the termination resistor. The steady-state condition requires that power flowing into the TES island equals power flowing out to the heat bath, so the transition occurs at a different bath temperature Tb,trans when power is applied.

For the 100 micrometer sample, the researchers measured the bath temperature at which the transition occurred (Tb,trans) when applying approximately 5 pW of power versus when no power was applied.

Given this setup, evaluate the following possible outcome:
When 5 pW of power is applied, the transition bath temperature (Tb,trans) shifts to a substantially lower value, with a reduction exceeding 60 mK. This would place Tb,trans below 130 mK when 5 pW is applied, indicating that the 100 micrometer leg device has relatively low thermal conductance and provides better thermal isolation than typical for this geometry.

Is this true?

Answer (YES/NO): NO